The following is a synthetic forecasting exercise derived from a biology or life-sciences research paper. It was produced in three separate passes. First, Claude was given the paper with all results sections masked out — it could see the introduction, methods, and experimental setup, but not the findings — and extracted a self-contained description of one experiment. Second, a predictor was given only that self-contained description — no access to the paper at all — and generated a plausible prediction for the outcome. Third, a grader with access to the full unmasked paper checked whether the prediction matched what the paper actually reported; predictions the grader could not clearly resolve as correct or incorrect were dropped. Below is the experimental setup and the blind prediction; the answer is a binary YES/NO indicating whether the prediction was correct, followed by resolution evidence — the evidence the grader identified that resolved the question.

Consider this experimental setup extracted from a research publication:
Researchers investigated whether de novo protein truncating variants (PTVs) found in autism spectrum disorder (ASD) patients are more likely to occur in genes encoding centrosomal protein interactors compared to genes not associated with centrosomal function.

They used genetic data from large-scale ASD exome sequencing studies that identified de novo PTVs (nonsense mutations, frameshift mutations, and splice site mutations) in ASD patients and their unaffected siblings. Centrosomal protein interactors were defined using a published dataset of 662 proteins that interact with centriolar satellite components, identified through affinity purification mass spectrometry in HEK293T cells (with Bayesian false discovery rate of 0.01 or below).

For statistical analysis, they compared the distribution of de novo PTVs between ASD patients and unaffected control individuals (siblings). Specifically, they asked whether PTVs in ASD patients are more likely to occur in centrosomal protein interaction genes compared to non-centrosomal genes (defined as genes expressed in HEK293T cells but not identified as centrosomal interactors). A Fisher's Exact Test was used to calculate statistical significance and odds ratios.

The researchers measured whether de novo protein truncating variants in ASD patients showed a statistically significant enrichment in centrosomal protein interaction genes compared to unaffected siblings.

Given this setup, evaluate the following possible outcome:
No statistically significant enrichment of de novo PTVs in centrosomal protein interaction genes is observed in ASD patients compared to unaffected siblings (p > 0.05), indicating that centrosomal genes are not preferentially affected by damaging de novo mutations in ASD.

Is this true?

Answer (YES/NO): NO